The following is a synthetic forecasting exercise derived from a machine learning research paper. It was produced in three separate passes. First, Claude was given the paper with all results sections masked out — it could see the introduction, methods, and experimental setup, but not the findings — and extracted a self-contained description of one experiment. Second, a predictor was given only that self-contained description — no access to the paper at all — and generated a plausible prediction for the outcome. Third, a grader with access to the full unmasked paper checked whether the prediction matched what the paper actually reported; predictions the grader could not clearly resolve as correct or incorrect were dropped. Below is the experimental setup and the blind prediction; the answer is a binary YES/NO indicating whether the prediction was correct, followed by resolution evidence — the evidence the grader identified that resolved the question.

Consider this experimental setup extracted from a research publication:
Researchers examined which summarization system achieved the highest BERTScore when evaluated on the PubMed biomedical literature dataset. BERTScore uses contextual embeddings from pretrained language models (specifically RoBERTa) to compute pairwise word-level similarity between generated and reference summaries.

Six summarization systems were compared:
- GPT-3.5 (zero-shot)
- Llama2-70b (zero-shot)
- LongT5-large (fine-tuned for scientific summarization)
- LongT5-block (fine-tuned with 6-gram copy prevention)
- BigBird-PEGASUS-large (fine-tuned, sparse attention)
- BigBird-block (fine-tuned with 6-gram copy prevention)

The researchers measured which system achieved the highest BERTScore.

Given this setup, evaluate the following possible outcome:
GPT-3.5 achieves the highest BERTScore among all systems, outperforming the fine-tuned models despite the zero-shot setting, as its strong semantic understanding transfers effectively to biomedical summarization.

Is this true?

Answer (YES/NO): NO